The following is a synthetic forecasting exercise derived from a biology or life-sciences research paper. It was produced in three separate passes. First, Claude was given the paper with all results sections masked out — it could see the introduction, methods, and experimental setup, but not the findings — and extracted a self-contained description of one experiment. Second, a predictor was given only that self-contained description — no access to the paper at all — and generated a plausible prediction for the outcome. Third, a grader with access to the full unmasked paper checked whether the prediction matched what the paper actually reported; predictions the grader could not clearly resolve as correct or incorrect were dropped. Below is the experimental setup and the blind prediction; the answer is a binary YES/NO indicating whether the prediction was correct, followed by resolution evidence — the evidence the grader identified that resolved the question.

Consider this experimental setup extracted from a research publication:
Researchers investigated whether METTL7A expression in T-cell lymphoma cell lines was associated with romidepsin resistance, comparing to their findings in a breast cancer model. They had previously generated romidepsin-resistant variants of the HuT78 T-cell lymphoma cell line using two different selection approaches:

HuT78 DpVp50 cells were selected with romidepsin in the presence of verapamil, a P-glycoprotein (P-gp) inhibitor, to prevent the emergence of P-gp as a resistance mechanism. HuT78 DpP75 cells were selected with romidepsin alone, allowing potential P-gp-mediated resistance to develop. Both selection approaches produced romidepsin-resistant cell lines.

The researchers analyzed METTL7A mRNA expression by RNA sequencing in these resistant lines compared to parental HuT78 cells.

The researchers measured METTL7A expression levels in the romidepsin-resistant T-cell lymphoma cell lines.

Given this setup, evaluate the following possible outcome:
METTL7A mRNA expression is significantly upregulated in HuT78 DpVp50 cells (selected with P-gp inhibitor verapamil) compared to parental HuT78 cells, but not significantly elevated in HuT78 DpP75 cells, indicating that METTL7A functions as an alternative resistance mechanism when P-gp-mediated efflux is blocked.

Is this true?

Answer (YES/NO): NO